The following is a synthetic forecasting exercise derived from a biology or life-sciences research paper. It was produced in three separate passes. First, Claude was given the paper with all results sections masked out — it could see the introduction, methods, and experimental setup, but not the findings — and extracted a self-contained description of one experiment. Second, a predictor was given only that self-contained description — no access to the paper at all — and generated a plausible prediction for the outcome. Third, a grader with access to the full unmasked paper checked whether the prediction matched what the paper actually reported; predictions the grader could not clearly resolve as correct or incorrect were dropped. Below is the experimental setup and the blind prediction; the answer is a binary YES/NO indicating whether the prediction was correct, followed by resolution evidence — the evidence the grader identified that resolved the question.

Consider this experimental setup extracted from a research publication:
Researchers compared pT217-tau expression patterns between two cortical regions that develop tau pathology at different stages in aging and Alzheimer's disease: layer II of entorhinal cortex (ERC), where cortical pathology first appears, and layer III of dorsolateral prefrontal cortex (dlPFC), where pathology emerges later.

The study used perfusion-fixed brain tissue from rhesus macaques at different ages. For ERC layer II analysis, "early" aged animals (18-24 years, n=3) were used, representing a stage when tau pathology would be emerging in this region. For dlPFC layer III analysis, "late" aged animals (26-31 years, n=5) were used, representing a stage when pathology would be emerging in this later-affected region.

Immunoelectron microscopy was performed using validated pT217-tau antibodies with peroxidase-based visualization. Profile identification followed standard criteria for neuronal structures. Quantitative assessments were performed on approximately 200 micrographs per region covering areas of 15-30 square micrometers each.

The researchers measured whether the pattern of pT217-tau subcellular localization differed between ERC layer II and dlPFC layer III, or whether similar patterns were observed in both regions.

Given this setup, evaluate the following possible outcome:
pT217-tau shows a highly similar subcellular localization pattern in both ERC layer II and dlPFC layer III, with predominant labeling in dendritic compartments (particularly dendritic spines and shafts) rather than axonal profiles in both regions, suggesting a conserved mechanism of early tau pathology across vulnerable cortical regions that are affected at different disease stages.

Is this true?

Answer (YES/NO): YES